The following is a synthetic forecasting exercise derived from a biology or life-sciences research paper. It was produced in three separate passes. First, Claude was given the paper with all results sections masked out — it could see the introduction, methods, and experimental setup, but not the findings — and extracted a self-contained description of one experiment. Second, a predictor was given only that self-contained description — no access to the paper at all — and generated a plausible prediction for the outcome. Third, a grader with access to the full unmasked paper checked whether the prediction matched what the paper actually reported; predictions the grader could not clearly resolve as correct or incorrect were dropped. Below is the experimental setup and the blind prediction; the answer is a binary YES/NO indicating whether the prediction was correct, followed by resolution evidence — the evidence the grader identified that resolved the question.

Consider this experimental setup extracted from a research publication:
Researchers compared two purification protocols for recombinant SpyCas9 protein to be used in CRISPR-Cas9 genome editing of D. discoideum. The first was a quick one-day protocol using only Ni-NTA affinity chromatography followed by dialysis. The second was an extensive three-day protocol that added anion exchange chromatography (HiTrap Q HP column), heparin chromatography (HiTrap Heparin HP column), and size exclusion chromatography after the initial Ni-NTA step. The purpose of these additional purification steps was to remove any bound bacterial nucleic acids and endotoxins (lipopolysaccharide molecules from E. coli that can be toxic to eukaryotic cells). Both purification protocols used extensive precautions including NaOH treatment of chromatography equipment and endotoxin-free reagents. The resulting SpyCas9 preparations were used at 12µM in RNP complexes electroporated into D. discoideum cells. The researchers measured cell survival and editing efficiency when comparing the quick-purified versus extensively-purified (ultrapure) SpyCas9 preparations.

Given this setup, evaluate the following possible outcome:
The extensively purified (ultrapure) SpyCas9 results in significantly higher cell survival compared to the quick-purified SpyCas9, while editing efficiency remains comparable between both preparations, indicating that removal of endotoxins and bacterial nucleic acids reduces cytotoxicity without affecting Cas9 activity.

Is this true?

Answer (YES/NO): NO